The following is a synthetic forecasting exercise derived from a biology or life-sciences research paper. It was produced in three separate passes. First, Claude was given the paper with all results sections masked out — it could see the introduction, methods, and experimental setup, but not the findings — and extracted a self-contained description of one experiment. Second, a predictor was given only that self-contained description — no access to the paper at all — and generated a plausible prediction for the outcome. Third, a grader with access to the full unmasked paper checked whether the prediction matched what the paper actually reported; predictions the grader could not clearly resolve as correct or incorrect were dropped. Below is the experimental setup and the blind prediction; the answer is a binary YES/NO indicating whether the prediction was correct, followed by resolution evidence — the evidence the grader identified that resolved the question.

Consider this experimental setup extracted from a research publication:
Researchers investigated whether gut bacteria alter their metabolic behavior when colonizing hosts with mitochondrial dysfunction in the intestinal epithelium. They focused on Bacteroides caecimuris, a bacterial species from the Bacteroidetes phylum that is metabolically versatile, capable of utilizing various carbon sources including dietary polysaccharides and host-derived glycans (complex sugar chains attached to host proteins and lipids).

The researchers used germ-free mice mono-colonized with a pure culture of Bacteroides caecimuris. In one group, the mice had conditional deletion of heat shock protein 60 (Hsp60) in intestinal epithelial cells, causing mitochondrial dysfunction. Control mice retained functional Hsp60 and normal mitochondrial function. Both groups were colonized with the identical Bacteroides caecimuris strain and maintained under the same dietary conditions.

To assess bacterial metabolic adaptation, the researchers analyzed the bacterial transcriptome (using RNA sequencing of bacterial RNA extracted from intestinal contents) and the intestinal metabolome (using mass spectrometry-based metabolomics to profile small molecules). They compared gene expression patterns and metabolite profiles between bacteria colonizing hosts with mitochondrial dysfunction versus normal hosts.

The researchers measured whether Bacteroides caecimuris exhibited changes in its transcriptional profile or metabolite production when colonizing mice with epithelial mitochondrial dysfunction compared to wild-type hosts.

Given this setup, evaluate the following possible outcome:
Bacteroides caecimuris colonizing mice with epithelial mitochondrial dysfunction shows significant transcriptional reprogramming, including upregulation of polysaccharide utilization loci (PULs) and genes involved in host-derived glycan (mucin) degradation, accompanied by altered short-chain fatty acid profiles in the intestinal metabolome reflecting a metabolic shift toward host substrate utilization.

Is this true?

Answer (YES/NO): NO